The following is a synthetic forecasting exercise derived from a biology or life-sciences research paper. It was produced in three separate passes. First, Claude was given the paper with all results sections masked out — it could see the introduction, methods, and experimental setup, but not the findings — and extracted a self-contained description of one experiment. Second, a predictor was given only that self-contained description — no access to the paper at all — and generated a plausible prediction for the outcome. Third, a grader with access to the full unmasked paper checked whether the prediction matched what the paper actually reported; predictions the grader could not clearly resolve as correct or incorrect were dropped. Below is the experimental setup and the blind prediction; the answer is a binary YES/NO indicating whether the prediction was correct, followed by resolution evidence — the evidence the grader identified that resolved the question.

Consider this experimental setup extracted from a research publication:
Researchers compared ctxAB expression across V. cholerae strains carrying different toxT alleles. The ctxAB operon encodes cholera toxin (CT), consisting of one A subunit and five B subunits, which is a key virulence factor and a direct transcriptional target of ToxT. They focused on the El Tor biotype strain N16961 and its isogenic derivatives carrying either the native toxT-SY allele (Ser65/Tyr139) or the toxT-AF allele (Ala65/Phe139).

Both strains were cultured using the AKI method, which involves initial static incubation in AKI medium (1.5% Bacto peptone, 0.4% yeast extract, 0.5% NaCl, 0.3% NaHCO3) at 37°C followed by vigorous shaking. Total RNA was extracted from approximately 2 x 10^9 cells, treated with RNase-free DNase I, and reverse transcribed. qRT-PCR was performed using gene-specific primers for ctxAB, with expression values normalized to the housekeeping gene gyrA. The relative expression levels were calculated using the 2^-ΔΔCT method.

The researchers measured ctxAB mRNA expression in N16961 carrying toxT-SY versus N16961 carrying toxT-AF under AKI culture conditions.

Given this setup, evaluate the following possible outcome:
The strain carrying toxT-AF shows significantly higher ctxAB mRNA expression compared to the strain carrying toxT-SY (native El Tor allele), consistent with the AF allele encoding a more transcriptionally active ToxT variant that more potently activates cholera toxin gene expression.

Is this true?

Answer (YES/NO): NO